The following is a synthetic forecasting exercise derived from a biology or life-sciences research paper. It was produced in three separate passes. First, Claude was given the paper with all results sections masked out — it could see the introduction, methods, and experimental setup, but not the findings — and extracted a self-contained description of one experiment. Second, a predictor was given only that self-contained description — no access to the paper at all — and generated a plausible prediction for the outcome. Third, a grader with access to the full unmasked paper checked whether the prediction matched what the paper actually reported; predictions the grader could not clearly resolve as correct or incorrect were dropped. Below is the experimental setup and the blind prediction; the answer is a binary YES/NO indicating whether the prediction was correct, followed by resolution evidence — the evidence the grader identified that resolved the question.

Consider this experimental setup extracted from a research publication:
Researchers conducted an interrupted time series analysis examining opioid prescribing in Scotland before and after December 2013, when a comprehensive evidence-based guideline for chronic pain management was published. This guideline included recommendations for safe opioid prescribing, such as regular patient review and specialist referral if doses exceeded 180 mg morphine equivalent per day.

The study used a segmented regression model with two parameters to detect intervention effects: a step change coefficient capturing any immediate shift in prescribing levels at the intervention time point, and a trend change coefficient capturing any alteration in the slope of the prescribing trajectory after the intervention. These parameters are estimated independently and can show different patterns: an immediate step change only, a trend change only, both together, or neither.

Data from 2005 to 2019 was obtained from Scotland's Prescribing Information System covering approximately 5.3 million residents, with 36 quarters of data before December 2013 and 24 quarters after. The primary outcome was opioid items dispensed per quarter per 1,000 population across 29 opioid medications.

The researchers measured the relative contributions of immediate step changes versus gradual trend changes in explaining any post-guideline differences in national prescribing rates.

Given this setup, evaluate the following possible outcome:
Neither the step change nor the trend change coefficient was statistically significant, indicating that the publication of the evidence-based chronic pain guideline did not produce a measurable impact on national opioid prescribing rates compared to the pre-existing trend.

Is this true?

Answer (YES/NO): NO